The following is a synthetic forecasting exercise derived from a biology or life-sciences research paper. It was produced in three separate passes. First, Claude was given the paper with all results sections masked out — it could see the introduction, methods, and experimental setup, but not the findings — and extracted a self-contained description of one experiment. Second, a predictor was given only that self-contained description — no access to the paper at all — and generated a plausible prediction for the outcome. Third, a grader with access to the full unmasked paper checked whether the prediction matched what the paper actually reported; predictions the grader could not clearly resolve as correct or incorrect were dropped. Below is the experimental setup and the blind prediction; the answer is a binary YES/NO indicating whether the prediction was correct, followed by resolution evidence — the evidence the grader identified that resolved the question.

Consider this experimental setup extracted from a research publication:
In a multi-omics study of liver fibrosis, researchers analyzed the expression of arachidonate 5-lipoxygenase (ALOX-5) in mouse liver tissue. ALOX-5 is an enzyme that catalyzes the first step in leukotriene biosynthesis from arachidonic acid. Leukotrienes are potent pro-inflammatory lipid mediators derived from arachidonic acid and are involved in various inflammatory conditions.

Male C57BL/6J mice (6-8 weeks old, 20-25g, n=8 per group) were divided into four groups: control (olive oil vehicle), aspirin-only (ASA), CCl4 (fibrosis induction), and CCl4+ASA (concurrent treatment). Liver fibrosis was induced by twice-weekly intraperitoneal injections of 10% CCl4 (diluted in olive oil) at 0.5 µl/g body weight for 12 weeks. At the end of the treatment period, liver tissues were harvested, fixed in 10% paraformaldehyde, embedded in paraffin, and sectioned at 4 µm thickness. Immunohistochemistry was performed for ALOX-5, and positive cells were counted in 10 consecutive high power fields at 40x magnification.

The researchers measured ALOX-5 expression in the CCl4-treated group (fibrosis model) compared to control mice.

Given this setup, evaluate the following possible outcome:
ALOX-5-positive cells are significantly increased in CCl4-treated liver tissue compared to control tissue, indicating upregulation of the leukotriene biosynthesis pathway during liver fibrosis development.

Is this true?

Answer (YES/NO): YES